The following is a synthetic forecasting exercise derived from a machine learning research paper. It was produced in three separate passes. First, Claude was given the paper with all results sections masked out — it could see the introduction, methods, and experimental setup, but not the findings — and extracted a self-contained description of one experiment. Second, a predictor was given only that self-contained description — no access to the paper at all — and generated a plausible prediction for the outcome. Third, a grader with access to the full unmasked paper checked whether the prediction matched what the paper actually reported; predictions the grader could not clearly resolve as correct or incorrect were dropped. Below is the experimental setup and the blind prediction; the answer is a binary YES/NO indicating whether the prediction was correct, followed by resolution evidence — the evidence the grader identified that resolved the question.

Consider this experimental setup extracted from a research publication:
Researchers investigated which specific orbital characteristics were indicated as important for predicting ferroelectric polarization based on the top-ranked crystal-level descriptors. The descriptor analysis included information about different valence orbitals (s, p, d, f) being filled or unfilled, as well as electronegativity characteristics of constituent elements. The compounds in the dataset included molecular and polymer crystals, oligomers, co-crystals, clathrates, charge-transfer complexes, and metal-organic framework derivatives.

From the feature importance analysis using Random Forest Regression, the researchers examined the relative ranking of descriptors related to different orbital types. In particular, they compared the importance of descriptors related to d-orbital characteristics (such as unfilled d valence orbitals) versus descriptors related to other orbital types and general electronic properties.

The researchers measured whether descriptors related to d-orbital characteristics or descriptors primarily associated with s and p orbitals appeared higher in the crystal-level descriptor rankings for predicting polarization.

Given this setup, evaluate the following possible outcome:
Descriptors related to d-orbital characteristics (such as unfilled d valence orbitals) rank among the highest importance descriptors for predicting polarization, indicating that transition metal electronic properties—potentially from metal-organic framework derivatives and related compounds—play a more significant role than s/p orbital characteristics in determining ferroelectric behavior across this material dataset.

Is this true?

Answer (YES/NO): YES